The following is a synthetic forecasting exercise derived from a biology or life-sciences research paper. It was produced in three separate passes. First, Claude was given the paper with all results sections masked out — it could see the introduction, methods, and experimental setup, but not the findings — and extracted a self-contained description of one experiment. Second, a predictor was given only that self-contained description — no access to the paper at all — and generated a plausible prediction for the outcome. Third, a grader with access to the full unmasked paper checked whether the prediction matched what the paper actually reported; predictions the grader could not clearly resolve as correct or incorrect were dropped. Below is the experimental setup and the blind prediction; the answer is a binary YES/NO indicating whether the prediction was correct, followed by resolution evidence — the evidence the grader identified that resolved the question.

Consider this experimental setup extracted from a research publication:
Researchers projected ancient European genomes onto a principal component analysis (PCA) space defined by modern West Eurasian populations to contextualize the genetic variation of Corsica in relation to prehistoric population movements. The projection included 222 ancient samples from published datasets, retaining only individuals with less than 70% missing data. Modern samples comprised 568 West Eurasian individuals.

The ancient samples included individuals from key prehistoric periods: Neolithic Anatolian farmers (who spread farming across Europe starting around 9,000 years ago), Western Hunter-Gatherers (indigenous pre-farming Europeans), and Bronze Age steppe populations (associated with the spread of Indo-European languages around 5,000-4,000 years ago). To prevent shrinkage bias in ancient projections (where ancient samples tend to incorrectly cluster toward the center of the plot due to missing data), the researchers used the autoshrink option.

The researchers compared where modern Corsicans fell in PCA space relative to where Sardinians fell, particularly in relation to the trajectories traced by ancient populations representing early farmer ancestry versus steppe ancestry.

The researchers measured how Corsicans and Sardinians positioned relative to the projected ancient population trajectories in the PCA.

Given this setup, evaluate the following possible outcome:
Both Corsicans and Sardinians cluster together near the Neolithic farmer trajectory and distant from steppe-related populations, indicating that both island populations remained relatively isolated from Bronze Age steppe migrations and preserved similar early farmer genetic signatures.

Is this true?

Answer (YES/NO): NO